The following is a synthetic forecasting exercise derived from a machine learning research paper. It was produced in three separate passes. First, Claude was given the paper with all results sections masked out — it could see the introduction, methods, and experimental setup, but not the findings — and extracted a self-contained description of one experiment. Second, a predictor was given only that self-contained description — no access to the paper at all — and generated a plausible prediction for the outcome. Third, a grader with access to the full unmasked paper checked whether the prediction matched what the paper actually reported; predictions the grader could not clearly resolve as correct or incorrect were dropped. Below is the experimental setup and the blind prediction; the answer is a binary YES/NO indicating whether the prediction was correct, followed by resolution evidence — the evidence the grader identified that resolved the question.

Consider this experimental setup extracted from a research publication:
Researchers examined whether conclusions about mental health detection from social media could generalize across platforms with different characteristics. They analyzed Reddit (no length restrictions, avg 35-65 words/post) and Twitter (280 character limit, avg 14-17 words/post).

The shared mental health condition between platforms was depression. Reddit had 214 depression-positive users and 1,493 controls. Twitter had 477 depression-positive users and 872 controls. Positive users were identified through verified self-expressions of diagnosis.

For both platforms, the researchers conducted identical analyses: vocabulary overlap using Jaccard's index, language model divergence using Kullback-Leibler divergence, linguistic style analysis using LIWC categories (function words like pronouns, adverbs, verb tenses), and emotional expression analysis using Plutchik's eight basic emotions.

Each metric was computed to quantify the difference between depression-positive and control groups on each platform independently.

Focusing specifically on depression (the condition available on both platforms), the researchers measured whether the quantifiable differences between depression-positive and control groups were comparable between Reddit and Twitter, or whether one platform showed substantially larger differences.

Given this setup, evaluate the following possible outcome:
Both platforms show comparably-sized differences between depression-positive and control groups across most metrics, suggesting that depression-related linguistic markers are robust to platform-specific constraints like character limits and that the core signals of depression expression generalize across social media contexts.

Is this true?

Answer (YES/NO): NO